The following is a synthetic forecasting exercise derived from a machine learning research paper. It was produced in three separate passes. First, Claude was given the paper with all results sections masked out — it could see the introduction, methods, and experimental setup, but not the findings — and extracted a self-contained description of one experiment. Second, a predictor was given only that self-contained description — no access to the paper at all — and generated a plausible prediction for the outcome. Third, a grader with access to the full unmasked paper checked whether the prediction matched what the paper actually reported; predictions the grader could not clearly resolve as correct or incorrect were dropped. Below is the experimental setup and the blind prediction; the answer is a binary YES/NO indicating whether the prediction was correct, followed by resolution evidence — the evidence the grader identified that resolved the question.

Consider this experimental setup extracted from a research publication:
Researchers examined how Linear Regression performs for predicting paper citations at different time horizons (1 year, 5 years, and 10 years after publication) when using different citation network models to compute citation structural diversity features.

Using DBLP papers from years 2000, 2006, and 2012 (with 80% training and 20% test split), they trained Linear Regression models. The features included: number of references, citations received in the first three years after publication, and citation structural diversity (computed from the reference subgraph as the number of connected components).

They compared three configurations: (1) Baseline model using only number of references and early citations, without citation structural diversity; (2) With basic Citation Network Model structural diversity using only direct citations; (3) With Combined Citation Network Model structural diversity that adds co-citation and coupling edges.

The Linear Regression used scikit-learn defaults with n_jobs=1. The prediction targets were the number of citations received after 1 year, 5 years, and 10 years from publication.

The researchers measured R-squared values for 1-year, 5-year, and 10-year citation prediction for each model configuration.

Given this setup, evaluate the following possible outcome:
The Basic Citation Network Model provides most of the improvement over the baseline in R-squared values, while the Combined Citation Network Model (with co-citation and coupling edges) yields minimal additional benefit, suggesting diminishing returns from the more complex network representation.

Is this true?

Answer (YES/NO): NO